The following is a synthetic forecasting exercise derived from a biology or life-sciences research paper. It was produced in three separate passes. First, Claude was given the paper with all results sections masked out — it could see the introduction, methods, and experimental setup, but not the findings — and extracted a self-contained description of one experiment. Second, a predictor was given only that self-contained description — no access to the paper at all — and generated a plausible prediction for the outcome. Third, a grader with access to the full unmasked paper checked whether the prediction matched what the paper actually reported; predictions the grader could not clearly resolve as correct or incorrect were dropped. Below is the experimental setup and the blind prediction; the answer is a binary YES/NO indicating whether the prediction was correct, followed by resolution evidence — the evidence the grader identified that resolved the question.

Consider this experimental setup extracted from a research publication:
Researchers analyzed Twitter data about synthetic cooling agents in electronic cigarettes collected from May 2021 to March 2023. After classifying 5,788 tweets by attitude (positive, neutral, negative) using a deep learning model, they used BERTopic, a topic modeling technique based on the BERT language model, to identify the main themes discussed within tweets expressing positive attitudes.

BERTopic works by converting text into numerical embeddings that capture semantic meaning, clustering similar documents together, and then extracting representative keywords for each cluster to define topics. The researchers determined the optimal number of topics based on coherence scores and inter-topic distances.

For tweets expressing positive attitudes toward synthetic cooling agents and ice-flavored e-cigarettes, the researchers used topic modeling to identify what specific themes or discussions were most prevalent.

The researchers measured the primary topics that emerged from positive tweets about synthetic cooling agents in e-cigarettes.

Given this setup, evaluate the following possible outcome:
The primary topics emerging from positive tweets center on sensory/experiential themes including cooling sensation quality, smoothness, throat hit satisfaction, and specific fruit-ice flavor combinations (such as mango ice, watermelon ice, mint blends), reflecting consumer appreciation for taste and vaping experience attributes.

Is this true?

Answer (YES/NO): NO